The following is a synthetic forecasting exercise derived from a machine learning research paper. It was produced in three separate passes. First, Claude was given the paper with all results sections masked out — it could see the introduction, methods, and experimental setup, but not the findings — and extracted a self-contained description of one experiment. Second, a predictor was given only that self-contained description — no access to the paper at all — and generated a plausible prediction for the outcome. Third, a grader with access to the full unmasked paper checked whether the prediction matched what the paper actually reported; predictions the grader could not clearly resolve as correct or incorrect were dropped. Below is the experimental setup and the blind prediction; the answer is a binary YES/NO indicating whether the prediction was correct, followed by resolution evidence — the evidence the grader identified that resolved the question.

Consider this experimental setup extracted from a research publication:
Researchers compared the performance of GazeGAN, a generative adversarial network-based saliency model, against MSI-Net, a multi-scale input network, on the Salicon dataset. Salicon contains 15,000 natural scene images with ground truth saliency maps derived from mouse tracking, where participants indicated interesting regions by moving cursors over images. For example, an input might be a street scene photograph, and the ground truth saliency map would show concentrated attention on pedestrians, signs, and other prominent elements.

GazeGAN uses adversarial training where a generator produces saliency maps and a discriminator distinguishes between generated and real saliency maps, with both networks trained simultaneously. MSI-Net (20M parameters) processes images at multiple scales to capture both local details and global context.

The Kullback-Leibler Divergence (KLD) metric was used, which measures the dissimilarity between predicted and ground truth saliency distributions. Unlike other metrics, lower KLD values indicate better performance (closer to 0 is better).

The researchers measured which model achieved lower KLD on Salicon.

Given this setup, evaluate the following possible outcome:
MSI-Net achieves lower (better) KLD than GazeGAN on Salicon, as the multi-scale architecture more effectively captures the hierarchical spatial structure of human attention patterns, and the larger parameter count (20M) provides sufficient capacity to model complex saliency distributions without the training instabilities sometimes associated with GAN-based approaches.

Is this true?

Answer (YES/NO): YES